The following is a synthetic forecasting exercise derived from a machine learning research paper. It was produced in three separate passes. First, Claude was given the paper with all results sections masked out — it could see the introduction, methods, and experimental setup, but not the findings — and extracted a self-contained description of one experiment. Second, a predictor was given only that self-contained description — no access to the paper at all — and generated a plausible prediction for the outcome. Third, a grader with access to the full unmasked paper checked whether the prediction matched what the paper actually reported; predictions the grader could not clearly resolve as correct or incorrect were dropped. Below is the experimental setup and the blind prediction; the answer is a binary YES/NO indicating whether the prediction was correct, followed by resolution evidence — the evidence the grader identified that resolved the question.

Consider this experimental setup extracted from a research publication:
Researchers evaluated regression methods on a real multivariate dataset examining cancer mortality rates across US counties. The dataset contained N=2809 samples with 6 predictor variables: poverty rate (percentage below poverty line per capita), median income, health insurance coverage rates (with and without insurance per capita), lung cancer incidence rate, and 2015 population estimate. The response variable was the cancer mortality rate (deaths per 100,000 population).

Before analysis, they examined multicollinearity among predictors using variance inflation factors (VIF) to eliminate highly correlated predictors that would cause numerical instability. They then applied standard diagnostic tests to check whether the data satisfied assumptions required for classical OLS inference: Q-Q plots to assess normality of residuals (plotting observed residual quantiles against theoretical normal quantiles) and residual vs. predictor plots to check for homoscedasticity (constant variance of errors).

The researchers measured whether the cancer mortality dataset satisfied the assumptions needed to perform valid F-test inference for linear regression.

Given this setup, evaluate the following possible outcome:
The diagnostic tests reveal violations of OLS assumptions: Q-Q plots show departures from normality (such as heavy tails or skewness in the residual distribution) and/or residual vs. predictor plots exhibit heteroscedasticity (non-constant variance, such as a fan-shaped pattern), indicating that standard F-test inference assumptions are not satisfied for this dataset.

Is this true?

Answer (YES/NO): YES